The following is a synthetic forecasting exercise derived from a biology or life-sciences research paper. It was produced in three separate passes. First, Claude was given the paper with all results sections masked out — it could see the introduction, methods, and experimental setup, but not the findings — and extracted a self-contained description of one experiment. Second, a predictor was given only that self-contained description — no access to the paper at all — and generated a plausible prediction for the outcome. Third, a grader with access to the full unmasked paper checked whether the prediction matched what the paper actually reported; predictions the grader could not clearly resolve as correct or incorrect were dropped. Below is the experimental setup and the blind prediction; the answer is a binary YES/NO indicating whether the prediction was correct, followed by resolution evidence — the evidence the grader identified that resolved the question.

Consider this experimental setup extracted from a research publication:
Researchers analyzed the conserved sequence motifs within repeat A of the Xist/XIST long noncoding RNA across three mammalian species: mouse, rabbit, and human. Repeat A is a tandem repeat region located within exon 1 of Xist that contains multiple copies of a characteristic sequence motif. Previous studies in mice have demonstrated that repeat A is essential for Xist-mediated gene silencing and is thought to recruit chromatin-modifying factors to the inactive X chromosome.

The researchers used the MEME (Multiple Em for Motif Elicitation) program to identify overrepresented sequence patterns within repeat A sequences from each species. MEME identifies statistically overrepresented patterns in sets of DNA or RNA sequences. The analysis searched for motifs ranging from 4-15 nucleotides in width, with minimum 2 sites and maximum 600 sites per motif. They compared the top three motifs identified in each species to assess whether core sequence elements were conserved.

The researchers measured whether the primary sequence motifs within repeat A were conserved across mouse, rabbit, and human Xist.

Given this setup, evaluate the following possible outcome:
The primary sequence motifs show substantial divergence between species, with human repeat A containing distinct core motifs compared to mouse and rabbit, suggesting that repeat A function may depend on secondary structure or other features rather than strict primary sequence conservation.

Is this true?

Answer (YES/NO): NO